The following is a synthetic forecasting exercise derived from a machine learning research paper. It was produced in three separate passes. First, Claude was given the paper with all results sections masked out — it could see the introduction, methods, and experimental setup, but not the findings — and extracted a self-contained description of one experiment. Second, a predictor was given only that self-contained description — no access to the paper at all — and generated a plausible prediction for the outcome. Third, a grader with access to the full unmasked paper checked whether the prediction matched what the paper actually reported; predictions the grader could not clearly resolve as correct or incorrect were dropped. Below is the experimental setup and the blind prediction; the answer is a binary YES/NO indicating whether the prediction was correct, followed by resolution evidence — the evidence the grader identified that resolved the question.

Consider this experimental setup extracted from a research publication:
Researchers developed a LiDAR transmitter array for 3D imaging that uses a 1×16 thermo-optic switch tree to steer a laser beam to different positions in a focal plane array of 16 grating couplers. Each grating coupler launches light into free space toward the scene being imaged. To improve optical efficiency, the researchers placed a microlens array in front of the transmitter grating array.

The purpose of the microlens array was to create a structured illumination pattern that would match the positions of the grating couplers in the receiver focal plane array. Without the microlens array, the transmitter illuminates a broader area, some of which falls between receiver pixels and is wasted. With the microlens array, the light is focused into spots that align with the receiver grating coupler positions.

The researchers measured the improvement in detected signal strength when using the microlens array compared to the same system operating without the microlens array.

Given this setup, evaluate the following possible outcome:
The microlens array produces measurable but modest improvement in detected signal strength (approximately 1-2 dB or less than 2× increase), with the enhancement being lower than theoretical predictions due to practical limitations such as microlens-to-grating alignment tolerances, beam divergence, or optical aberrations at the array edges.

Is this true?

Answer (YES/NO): NO